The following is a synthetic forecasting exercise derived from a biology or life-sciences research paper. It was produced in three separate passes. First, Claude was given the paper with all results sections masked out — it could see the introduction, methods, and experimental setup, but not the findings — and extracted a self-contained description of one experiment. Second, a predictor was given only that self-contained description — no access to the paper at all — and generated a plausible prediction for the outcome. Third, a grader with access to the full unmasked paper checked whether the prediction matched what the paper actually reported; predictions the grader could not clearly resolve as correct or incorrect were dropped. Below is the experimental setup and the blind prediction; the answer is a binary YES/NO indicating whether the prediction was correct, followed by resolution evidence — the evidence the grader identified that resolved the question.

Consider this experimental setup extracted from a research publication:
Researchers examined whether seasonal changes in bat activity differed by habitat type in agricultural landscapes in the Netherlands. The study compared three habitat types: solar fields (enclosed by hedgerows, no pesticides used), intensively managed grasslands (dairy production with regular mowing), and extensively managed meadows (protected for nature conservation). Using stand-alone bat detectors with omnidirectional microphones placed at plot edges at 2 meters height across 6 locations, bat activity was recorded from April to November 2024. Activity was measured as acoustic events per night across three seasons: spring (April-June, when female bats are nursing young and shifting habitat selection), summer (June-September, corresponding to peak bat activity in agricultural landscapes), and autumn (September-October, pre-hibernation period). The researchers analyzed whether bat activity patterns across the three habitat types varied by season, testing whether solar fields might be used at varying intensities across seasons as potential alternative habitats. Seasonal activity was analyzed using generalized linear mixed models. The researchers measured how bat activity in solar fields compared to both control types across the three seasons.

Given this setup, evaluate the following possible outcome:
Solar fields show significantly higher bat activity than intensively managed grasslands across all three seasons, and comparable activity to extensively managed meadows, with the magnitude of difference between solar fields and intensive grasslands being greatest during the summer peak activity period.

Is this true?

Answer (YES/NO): NO